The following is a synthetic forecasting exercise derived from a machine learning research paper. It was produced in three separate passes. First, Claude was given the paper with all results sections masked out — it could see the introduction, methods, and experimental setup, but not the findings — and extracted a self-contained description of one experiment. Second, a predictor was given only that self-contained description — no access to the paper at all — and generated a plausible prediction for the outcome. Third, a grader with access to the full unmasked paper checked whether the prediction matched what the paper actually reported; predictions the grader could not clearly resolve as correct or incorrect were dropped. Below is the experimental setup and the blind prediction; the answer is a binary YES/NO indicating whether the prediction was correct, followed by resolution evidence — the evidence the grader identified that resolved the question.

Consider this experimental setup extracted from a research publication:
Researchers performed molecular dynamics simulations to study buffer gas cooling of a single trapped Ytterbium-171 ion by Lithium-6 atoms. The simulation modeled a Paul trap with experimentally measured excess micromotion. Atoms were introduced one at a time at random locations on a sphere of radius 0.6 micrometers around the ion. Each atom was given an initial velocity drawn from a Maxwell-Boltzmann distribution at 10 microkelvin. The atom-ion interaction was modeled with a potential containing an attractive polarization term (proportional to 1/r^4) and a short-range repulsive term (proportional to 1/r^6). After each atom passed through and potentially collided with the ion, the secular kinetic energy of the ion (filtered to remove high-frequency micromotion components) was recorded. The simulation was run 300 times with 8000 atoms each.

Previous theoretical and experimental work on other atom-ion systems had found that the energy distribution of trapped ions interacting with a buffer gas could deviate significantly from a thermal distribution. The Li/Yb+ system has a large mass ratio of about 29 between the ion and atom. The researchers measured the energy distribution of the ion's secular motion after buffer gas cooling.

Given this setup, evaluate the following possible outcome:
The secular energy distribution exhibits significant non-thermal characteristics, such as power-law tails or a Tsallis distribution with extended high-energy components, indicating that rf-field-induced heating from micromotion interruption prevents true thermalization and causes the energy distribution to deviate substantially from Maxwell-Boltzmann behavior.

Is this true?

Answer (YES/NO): NO